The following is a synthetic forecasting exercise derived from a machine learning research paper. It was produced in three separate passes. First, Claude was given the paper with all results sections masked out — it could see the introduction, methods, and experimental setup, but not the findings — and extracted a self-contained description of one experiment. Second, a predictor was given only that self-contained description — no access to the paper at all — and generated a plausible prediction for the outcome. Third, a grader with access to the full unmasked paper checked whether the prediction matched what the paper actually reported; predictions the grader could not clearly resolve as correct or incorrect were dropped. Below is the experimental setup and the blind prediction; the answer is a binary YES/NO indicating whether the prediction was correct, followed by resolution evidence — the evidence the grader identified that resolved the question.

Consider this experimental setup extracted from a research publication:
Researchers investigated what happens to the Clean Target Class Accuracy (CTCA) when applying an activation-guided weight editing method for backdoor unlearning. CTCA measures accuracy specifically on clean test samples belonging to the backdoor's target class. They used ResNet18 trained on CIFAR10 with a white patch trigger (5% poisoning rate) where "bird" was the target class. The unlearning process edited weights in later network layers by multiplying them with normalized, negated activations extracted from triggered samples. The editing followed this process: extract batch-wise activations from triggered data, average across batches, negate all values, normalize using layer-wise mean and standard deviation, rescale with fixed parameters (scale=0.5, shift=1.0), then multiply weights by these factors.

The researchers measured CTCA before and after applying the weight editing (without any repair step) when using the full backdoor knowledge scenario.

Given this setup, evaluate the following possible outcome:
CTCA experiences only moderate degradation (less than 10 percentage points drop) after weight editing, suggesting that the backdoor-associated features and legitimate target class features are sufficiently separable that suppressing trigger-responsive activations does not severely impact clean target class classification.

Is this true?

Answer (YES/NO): NO